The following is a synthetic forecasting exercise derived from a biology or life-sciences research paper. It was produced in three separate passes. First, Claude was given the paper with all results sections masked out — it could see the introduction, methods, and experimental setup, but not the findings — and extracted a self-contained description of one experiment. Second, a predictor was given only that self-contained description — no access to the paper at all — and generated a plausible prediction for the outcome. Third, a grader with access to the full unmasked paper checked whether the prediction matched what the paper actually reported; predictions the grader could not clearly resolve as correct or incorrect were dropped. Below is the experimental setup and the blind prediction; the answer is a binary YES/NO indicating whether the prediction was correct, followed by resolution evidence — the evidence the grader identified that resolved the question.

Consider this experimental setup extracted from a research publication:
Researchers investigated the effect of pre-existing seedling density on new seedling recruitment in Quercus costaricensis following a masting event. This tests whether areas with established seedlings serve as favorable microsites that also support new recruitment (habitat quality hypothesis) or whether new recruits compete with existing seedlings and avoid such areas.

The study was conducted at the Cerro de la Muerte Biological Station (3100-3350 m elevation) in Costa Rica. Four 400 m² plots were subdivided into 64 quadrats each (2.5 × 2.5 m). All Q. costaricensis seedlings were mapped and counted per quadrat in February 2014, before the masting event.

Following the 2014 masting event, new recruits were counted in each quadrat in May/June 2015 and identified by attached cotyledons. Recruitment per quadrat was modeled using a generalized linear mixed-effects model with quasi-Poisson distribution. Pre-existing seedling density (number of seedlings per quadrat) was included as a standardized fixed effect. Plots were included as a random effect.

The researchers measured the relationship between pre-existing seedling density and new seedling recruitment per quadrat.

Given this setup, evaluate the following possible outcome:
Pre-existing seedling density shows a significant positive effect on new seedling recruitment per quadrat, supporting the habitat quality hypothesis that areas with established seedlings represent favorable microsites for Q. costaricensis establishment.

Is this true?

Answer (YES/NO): YES